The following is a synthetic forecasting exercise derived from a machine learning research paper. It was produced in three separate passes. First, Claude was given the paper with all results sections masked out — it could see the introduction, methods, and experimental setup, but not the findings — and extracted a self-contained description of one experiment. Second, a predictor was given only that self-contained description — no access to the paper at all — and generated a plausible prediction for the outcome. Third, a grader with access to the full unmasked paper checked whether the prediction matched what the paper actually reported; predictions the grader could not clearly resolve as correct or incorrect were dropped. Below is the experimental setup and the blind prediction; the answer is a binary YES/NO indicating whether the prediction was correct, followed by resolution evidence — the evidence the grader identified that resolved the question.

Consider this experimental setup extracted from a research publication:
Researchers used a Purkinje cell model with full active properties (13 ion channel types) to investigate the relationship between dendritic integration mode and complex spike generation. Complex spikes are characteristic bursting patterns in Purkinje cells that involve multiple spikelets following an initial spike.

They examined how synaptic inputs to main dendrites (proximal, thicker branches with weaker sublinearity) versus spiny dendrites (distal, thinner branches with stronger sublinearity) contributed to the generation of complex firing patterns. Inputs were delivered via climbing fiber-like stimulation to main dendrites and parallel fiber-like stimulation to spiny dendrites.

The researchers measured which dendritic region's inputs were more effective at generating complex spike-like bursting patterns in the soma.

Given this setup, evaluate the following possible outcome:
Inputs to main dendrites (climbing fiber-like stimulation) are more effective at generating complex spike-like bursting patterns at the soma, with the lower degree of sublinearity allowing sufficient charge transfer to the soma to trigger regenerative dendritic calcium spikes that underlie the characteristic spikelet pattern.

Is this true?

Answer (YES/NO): YES